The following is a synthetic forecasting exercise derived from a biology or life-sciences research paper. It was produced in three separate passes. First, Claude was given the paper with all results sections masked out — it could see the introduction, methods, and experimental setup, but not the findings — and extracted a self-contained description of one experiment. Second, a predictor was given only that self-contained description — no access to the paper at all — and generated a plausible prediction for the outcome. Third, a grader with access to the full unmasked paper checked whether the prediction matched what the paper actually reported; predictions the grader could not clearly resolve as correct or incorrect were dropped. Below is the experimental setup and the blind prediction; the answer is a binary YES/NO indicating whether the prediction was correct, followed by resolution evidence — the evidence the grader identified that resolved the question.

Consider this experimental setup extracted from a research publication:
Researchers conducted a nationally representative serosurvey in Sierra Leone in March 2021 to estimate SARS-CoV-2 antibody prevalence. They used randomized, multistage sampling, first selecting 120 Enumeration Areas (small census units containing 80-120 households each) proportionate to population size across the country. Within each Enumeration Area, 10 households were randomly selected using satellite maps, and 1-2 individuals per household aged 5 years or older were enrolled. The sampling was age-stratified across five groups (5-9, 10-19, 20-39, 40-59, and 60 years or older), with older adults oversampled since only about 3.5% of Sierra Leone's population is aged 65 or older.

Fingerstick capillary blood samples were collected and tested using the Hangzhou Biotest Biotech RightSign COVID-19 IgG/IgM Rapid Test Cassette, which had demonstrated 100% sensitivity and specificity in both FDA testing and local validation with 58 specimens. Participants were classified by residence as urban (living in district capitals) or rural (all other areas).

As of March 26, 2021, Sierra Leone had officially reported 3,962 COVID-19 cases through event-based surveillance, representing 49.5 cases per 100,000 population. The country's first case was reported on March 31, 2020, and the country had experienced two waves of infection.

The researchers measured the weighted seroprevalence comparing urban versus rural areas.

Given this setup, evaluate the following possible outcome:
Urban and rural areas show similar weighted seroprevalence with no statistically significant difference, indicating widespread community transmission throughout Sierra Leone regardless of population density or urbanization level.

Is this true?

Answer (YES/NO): NO